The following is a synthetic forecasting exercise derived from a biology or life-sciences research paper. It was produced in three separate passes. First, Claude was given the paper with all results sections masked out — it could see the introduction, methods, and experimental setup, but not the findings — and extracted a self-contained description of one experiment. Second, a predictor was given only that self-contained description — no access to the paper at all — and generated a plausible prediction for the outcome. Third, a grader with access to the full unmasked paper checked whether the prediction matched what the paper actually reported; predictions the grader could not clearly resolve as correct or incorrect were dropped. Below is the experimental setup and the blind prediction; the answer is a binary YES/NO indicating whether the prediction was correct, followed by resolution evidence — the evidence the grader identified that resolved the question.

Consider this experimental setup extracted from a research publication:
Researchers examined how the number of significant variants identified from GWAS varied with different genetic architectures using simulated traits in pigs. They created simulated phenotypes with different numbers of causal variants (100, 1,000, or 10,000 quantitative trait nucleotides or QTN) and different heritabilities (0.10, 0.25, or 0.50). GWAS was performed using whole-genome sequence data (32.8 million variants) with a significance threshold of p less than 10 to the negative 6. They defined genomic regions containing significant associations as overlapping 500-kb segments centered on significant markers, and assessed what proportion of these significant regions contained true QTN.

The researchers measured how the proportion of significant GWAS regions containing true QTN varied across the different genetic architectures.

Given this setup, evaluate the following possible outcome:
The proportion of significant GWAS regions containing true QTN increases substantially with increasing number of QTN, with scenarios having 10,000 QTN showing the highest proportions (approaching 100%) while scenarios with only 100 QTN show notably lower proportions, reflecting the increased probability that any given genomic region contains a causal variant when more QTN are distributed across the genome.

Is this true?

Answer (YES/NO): NO